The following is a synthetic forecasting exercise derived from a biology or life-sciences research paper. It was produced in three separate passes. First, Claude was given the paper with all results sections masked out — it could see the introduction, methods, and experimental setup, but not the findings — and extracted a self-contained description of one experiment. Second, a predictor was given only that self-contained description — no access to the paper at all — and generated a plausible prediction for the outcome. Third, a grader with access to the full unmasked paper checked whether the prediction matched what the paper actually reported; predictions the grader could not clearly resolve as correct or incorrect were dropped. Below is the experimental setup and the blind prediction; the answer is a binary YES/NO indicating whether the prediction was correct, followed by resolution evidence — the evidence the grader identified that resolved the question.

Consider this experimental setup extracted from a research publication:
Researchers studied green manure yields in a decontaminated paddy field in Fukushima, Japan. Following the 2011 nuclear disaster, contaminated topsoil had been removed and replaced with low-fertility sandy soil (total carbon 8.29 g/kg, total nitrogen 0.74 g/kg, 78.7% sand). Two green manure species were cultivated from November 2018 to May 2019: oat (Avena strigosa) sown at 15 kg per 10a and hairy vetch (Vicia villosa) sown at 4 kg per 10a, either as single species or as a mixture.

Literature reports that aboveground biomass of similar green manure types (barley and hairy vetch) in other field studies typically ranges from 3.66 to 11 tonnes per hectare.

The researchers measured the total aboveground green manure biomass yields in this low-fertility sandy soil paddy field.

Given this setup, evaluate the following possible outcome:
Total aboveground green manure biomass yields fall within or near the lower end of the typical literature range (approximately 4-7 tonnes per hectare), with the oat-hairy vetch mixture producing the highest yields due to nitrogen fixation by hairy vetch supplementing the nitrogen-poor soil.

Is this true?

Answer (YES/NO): NO